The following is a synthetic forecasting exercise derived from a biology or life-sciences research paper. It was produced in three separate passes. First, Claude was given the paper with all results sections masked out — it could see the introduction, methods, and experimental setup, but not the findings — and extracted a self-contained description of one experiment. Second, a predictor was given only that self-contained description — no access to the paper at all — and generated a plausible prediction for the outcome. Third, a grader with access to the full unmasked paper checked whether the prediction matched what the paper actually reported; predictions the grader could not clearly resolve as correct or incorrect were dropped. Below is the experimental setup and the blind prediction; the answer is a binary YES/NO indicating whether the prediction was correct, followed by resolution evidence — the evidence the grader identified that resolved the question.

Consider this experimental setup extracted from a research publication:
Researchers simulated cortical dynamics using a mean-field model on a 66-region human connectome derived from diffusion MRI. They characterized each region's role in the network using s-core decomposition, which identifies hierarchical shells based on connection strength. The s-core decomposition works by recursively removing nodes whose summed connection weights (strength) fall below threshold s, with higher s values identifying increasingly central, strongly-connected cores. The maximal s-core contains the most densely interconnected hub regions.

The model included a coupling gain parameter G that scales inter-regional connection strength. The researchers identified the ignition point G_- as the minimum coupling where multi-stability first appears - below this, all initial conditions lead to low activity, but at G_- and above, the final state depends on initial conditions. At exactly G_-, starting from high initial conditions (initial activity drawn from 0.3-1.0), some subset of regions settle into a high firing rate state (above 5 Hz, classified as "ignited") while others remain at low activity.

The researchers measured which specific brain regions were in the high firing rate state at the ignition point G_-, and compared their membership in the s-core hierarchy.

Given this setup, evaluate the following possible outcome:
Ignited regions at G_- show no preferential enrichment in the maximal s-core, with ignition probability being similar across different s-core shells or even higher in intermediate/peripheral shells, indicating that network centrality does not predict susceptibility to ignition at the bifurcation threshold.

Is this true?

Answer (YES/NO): NO